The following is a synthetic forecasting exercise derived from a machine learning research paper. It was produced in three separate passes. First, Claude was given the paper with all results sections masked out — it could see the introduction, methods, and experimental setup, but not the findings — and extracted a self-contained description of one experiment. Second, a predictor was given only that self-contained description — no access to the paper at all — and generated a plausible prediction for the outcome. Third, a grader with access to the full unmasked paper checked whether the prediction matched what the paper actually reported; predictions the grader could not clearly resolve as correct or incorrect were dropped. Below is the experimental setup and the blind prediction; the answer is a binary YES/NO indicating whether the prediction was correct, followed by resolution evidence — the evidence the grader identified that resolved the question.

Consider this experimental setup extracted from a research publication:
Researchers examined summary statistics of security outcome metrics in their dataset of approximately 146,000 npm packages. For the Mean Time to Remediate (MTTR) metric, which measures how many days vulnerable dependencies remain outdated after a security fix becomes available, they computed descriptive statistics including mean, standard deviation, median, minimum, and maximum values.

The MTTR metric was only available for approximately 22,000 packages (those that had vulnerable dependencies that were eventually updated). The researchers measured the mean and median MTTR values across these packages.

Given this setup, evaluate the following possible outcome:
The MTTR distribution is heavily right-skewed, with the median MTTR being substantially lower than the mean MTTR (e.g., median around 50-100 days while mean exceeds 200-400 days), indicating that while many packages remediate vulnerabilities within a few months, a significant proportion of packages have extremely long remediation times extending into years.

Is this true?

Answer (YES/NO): NO